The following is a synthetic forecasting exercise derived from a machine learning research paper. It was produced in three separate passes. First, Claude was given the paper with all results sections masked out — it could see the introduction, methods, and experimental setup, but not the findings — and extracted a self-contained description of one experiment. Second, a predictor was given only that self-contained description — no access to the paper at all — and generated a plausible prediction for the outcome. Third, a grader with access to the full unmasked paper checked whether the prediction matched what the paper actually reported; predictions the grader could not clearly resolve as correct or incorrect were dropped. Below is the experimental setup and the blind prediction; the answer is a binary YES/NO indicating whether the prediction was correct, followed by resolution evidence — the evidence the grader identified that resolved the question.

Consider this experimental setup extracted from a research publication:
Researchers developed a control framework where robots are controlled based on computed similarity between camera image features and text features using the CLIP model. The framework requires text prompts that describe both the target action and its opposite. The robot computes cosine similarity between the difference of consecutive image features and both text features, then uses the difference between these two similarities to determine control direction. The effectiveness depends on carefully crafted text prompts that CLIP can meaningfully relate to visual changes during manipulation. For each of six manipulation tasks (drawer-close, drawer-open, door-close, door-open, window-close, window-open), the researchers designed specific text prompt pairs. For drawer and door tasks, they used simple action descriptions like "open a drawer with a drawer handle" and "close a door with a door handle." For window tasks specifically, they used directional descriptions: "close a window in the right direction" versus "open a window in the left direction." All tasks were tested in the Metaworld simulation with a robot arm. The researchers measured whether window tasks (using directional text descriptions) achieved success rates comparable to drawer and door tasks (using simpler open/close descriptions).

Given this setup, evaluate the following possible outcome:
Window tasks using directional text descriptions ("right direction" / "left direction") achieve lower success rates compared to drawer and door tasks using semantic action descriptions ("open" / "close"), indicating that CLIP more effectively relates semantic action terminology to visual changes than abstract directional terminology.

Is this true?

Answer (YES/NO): NO